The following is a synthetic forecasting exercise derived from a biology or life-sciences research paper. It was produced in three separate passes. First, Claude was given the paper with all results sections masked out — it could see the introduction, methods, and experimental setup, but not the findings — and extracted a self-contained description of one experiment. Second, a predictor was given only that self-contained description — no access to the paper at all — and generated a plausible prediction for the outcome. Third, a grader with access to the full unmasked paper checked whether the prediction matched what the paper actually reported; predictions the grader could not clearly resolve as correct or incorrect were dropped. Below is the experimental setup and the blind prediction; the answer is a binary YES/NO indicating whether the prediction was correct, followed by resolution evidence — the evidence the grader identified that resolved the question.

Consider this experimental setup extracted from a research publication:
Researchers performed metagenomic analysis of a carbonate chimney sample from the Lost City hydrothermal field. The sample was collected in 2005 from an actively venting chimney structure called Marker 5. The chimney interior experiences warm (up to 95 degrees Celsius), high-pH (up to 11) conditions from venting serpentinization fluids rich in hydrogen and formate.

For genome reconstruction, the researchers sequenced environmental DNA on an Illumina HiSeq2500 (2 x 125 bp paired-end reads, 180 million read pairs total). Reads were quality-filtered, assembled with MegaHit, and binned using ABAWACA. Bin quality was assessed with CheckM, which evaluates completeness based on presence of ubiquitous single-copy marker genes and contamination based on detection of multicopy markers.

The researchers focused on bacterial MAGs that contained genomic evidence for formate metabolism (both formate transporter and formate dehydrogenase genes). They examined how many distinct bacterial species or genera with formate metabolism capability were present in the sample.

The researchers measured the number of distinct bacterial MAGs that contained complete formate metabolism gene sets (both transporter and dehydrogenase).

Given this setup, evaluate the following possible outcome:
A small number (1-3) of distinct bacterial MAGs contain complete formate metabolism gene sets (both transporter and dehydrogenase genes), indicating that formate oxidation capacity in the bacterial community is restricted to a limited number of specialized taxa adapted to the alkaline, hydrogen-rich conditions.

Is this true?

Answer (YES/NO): YES